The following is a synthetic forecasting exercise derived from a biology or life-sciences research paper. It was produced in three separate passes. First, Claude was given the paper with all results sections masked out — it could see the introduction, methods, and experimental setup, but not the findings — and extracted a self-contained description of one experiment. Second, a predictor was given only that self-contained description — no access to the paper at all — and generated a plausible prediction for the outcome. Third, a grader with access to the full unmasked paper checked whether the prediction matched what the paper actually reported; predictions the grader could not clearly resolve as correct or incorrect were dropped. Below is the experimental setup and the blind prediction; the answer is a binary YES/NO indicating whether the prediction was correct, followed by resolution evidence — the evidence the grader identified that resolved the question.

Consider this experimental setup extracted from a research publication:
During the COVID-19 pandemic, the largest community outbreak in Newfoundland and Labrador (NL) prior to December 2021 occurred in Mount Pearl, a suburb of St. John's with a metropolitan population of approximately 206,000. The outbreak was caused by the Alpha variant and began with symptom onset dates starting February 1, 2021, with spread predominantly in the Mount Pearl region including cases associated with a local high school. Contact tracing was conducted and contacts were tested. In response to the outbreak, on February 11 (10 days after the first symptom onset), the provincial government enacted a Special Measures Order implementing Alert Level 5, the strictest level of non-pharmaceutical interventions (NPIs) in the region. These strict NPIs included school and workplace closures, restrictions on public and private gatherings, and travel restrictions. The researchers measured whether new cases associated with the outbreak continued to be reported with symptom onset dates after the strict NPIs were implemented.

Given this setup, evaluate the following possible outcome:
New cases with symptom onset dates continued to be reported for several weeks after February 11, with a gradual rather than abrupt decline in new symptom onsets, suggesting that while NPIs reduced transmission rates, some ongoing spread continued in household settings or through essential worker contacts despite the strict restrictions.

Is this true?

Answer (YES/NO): NO